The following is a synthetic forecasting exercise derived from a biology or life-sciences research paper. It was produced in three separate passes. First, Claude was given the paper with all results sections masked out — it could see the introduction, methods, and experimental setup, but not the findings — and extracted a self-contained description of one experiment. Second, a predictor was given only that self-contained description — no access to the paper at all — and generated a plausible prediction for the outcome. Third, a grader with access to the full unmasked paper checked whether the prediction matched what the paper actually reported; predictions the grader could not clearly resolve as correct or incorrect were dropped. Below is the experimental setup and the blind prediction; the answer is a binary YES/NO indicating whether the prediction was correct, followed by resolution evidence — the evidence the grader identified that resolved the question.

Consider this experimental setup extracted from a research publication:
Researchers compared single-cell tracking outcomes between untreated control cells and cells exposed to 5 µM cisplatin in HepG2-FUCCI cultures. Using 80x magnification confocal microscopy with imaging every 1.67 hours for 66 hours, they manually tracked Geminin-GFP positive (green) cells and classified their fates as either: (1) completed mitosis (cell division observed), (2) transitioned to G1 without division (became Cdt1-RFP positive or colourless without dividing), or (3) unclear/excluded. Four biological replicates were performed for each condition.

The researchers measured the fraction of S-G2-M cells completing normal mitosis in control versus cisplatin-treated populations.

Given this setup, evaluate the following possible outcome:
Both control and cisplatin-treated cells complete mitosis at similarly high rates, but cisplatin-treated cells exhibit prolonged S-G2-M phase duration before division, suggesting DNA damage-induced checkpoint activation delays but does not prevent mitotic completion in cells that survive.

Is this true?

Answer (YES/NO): NO